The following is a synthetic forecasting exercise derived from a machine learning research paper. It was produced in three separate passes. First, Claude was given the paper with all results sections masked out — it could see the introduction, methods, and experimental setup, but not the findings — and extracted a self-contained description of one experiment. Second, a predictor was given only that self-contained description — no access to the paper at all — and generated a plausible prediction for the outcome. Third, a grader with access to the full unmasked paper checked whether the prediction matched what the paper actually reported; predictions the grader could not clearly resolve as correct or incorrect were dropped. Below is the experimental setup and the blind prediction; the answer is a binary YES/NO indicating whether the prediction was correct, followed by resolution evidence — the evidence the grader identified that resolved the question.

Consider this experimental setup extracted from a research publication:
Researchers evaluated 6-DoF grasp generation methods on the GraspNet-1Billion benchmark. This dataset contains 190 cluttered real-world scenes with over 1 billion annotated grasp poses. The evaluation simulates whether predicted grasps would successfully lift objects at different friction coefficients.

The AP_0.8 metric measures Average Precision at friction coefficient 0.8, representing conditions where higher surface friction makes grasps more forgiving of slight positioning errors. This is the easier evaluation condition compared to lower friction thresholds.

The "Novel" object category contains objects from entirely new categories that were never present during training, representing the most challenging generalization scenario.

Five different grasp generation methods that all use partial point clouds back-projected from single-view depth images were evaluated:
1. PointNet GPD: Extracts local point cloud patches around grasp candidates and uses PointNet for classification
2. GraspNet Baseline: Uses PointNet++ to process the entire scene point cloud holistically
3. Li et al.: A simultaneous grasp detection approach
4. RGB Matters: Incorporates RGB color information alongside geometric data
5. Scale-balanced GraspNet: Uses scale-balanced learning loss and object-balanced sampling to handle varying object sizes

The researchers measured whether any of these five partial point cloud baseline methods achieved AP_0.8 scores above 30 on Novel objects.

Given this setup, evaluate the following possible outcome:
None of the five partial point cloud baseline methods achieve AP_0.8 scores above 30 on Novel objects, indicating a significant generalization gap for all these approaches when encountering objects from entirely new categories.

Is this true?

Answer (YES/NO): YES